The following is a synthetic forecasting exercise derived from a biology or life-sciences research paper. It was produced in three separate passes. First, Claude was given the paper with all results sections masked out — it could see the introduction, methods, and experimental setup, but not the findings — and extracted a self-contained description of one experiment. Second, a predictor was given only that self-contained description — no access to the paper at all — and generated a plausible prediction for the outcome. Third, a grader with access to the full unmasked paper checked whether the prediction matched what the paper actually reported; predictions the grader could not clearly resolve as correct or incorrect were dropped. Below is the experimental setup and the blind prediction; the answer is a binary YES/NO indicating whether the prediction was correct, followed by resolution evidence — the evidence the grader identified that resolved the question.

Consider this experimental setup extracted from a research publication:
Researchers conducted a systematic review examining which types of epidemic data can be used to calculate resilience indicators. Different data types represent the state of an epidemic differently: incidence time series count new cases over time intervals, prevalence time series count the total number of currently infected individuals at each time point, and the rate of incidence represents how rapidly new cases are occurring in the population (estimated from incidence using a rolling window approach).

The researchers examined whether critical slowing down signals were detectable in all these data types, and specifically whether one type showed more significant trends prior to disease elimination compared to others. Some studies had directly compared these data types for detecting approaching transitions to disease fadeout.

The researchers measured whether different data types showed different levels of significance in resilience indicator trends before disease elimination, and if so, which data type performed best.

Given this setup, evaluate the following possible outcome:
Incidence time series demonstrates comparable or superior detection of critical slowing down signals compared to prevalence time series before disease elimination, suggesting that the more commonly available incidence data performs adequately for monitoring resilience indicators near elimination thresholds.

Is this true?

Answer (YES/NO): NO